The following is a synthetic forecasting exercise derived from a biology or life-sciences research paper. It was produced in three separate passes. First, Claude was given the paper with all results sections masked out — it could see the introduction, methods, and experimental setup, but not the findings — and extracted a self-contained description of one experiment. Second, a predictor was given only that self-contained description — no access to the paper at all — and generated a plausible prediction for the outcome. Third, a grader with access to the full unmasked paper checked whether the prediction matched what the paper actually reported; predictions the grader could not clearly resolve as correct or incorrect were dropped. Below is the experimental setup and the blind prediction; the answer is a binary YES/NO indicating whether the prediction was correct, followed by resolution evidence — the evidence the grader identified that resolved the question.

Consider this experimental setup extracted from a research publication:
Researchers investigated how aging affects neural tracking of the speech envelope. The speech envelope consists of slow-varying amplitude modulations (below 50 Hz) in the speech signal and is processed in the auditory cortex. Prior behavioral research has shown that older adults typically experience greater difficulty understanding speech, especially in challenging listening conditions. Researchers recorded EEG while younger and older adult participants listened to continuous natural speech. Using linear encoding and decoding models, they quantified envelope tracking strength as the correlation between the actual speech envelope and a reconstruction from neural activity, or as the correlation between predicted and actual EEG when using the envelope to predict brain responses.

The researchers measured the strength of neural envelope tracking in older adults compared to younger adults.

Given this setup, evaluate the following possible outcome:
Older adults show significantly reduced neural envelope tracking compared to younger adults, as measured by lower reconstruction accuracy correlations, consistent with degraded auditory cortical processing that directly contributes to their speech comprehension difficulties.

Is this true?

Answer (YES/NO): NO